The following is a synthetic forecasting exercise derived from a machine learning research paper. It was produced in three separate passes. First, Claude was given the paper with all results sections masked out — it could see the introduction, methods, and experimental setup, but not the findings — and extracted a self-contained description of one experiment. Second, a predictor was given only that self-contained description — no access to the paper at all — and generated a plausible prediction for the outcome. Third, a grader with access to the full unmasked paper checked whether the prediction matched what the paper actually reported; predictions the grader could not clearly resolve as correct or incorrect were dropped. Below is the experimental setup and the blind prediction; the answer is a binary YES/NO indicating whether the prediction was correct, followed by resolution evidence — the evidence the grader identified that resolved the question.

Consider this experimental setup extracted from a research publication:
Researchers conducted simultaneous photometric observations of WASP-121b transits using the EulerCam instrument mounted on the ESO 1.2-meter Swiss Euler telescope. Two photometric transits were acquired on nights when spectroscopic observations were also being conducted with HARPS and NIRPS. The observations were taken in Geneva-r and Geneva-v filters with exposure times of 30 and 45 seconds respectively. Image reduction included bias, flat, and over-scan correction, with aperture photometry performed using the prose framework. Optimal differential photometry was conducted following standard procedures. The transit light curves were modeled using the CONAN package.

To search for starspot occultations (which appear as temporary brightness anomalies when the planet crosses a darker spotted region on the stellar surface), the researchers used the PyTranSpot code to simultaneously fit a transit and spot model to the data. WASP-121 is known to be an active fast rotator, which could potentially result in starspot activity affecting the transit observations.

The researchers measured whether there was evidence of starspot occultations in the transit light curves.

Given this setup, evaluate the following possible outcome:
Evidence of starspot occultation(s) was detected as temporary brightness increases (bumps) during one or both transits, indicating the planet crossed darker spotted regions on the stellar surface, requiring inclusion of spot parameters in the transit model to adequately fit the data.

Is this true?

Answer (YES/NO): NO